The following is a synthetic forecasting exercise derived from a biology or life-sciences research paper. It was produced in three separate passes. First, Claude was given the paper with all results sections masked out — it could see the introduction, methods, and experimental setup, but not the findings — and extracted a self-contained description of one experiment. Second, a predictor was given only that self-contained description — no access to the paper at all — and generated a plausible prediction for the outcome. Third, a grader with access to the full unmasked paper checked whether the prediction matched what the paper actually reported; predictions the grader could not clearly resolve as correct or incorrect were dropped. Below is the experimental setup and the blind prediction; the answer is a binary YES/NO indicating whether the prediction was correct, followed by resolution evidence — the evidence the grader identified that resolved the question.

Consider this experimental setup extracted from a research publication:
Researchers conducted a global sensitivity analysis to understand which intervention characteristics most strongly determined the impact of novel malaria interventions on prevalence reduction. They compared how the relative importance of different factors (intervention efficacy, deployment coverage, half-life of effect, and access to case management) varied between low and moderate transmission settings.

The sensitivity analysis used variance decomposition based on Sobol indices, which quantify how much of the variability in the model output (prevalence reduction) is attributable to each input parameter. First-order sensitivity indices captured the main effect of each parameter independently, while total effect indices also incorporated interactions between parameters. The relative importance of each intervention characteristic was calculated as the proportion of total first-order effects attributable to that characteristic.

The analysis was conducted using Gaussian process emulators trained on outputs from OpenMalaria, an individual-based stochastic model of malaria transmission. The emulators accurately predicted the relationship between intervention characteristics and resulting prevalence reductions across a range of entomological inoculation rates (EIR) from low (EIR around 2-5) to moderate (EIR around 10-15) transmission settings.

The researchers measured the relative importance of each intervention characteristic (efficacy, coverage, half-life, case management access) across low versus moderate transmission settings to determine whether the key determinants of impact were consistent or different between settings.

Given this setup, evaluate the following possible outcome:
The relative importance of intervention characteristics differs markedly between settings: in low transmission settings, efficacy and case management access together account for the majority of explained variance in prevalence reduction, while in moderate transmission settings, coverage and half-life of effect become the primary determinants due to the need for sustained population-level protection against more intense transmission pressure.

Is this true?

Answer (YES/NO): NO